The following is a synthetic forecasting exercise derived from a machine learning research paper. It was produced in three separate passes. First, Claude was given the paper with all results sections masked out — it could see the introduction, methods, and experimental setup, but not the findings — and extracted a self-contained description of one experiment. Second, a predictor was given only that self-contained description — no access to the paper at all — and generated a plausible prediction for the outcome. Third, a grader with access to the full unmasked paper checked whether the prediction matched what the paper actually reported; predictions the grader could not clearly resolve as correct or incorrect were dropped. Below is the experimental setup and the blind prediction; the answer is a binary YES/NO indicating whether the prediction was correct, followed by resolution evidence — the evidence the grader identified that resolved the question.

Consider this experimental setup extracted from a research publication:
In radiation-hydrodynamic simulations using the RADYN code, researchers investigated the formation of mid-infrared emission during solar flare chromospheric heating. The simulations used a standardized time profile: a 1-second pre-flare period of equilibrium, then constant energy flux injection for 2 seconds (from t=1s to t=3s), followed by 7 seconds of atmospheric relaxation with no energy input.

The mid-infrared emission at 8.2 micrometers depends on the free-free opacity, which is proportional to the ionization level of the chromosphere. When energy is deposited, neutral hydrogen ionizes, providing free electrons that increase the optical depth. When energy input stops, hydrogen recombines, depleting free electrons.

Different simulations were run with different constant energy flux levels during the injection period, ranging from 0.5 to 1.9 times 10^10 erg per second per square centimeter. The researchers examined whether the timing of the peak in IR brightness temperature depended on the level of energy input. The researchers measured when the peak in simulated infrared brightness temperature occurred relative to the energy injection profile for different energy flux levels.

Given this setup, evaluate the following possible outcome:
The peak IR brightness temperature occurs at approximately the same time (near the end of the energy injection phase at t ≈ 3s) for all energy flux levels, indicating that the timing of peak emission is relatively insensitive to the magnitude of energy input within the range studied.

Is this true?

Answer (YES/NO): YES